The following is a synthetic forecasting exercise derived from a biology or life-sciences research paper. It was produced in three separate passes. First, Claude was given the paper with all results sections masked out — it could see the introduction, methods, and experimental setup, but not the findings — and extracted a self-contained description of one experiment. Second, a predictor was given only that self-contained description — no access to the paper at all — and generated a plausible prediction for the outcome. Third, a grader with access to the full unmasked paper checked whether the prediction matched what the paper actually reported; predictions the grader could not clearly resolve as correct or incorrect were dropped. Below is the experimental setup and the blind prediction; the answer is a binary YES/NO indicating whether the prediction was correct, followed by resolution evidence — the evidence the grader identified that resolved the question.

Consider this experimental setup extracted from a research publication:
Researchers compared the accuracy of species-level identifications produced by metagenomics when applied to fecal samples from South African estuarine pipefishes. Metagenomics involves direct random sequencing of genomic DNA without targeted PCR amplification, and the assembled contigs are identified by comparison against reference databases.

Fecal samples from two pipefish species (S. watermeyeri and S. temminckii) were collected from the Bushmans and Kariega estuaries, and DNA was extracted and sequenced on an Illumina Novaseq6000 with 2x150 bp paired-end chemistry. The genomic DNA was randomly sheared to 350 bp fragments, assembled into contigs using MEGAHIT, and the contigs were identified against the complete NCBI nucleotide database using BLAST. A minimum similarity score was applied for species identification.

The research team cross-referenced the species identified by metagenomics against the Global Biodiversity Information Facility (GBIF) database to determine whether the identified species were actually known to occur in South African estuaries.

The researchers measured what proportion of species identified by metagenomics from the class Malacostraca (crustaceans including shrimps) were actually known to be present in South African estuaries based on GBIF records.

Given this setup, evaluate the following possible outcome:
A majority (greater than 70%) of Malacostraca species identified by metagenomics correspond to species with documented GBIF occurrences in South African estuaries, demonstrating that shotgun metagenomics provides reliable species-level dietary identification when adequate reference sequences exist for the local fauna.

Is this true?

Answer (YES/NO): NO